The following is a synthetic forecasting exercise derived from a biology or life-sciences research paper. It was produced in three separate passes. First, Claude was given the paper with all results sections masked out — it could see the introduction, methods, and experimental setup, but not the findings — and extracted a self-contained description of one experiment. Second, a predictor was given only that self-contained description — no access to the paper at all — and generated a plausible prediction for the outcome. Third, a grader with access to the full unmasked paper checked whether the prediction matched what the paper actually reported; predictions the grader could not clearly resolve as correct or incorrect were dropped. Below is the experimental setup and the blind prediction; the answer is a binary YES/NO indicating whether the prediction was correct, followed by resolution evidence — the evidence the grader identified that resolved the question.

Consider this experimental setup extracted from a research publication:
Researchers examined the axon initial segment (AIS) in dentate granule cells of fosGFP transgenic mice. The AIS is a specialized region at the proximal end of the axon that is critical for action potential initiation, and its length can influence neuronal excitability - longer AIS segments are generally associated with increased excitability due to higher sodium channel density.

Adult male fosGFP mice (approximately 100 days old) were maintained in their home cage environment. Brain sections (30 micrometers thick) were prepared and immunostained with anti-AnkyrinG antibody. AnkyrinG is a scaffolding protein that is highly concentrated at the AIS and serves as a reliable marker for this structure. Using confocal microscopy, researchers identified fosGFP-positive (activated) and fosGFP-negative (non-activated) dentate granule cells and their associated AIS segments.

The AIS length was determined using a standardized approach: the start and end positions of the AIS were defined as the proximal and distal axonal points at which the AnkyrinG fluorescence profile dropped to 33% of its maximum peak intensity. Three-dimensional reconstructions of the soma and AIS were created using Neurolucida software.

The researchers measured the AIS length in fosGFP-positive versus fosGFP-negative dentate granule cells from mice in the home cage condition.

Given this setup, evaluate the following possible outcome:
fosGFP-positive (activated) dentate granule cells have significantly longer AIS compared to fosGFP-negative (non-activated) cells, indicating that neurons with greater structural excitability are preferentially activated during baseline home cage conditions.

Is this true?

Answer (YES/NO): NO